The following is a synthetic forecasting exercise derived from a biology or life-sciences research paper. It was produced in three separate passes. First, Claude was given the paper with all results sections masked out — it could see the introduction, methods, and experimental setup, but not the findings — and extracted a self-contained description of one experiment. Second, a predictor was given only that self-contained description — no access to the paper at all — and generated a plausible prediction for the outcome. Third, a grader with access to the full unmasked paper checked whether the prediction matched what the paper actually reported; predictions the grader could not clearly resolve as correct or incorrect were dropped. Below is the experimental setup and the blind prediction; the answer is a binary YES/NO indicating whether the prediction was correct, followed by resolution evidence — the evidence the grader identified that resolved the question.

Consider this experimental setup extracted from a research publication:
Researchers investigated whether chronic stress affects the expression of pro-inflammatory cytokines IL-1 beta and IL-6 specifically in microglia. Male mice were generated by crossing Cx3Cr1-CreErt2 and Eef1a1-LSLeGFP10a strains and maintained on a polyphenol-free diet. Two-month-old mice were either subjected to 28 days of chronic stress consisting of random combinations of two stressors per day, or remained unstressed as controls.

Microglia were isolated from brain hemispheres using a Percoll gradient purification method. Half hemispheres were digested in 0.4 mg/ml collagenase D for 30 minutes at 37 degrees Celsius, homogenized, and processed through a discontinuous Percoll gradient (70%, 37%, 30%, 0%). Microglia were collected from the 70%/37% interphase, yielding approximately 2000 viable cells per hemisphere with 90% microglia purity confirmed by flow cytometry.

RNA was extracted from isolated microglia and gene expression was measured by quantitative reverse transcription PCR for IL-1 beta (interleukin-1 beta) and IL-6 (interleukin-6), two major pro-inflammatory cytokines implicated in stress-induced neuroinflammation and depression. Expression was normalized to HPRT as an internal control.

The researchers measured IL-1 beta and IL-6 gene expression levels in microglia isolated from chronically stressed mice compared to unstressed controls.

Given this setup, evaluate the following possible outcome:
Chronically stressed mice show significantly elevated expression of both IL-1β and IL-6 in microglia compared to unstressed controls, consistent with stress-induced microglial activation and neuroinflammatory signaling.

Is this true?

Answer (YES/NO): YES